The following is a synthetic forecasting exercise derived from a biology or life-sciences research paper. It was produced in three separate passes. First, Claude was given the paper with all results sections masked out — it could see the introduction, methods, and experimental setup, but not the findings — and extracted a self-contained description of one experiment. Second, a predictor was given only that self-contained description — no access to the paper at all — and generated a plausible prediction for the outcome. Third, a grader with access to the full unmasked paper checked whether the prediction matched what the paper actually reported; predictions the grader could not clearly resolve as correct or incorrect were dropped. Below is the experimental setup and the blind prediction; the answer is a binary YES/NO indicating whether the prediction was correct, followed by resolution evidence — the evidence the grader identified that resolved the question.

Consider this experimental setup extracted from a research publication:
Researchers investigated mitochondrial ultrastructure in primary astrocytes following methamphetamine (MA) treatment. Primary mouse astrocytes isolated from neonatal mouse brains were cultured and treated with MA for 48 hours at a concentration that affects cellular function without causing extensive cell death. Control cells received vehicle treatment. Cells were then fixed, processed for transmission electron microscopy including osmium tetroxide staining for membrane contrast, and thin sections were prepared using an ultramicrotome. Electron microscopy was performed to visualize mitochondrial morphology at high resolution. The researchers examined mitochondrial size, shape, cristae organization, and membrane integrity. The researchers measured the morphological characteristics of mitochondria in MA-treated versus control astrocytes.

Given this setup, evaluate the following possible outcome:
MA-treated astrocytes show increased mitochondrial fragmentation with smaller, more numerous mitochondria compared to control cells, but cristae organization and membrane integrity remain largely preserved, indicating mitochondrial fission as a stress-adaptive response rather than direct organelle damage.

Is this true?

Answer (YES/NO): NO